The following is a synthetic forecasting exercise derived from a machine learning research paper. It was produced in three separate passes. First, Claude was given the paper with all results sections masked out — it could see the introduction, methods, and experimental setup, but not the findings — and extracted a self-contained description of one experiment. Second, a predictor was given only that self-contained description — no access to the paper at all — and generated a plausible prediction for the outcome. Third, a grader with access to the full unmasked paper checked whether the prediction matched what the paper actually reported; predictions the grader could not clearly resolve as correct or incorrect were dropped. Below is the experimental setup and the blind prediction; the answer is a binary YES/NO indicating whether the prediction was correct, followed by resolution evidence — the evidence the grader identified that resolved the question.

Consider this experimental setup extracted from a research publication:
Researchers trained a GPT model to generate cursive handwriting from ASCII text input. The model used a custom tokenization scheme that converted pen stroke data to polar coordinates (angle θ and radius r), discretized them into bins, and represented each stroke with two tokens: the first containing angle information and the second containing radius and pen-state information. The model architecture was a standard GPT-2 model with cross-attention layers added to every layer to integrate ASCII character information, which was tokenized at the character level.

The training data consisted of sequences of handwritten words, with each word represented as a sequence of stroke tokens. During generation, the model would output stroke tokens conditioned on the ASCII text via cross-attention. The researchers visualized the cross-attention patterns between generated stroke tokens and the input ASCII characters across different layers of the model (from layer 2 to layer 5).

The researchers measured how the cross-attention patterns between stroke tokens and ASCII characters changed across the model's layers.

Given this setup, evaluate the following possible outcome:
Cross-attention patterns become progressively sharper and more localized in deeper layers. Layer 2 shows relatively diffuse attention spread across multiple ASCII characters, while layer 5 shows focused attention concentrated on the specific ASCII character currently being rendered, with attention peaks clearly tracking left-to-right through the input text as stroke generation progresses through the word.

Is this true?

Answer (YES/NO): YES